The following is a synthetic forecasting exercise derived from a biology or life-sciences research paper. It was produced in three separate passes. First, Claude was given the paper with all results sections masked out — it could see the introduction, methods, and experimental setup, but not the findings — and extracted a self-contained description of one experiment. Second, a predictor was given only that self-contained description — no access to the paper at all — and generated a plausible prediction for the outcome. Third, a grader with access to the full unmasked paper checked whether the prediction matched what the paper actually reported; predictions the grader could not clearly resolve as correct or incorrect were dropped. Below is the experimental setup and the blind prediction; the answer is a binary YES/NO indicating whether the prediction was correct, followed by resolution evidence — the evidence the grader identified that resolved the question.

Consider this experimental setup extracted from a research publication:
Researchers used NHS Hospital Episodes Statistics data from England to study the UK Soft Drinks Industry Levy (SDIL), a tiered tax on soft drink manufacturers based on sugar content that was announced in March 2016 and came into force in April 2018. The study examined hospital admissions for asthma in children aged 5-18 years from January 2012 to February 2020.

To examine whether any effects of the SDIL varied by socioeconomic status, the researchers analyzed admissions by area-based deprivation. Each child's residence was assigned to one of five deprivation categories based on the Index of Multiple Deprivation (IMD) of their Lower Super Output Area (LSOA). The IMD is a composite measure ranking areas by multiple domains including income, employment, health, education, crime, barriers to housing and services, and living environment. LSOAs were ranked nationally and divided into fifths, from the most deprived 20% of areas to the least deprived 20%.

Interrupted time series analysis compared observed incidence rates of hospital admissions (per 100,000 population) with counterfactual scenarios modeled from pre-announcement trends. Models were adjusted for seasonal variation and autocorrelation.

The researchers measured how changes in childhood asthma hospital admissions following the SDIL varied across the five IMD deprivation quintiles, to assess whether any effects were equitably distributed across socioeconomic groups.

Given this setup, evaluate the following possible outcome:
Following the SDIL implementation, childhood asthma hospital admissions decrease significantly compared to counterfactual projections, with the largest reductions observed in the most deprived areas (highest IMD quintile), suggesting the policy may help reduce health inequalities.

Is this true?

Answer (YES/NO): NO